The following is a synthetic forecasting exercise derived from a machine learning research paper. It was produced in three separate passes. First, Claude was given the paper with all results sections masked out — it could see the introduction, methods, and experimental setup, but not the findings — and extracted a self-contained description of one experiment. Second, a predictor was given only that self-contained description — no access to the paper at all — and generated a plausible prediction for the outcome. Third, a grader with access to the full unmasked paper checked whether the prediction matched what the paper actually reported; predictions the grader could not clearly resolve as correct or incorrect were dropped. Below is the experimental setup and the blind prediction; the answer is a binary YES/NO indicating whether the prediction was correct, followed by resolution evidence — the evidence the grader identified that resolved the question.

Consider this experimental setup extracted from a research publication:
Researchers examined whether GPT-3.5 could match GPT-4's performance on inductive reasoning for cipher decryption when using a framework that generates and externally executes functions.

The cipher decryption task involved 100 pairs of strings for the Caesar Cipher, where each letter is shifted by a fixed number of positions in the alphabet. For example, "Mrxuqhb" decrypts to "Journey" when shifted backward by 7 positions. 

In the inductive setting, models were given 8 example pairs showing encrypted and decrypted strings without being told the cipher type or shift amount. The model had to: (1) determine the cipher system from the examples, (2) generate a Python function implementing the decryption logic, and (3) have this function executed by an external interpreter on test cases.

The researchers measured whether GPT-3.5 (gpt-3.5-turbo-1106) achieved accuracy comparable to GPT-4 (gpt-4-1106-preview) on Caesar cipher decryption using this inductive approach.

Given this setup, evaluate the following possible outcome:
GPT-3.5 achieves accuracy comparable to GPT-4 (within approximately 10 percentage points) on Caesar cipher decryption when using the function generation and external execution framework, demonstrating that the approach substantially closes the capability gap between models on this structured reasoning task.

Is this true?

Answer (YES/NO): NO